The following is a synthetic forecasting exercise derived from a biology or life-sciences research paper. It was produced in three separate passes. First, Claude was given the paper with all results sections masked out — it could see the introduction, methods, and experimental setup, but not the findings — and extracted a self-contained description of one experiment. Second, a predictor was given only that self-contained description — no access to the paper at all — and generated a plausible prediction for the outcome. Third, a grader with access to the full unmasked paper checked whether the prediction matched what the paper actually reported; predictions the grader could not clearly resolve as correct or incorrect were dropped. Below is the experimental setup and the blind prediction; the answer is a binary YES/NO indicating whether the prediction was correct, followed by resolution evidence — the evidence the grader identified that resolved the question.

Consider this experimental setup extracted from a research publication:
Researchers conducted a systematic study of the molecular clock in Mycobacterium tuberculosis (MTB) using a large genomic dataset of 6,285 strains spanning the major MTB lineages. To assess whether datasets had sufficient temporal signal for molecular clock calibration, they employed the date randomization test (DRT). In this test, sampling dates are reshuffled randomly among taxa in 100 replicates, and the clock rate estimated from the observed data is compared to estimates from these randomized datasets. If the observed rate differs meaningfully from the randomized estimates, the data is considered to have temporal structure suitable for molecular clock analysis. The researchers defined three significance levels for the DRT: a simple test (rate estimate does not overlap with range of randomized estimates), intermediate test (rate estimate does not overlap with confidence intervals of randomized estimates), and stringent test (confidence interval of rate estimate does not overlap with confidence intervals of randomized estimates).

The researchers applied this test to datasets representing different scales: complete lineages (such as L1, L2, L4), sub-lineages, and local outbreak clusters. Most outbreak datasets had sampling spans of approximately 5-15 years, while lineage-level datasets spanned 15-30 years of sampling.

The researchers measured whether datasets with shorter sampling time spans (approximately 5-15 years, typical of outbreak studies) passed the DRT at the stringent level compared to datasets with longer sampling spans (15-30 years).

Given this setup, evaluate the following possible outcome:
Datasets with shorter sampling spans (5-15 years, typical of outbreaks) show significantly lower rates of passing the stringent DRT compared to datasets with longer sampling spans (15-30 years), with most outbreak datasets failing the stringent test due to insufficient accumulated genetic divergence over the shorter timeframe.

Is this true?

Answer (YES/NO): YES